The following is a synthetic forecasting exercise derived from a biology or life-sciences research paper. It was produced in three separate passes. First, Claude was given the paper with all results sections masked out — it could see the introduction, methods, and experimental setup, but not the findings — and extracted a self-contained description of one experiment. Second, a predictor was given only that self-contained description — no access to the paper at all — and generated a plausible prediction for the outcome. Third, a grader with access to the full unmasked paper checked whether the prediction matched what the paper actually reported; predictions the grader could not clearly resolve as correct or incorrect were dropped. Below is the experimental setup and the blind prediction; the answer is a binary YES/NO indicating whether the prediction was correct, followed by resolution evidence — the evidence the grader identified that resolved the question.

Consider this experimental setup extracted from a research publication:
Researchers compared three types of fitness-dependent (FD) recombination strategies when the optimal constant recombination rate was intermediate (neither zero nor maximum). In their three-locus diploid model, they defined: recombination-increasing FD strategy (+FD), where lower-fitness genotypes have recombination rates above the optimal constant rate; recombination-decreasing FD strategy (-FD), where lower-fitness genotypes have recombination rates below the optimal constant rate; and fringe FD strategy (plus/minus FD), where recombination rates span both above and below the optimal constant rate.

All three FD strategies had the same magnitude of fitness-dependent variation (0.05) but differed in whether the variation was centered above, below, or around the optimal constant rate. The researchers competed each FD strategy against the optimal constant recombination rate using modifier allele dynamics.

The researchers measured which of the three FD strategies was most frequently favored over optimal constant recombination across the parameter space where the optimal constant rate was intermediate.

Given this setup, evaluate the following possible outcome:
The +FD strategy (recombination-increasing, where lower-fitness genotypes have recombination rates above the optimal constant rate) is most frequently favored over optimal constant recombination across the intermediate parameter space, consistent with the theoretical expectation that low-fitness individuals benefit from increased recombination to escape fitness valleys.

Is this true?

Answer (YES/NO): YES